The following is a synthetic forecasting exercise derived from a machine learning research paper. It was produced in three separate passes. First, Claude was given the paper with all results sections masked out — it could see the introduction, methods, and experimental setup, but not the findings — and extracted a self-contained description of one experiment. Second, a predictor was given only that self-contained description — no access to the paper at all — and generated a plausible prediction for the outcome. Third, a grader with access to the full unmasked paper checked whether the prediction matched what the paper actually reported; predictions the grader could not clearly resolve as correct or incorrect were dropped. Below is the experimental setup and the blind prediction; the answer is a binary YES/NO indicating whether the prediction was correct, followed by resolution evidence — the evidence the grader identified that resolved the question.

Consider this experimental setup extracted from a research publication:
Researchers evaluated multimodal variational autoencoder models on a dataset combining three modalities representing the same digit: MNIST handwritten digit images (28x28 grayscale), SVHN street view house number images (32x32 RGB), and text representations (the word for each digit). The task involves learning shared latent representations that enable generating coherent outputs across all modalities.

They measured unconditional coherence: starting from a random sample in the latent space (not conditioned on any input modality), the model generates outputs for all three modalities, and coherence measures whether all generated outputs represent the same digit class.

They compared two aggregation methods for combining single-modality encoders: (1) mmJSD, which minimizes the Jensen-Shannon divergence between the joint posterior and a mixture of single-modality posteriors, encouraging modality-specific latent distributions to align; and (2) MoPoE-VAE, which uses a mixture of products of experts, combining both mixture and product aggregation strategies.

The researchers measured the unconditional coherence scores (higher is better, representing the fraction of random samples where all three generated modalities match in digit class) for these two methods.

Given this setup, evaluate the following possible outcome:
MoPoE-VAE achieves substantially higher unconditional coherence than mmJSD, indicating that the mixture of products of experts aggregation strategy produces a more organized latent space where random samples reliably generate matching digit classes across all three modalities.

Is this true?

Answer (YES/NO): YES